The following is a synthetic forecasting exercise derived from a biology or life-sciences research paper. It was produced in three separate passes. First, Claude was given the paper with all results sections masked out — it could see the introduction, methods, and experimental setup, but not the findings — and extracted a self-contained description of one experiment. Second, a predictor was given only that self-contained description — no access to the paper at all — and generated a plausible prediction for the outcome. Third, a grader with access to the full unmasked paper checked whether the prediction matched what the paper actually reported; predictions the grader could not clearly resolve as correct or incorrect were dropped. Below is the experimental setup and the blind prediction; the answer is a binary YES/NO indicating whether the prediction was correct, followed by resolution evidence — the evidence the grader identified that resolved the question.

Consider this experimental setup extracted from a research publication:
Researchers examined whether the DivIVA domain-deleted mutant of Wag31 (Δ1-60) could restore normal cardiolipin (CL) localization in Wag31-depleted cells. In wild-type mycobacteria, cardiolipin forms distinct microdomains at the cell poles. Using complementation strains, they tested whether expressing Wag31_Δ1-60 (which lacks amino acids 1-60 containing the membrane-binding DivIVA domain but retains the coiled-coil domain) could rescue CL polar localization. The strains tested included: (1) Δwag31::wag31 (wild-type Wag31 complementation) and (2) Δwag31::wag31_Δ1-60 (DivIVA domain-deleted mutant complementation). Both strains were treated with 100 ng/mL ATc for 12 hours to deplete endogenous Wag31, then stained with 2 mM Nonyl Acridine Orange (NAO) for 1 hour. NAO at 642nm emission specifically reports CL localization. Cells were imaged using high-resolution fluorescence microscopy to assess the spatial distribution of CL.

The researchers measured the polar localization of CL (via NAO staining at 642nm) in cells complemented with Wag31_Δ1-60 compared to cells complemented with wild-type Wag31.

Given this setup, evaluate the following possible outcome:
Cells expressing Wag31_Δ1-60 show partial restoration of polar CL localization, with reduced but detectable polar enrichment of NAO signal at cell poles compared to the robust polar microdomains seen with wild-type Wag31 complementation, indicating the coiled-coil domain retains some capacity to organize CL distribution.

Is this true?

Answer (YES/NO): NO